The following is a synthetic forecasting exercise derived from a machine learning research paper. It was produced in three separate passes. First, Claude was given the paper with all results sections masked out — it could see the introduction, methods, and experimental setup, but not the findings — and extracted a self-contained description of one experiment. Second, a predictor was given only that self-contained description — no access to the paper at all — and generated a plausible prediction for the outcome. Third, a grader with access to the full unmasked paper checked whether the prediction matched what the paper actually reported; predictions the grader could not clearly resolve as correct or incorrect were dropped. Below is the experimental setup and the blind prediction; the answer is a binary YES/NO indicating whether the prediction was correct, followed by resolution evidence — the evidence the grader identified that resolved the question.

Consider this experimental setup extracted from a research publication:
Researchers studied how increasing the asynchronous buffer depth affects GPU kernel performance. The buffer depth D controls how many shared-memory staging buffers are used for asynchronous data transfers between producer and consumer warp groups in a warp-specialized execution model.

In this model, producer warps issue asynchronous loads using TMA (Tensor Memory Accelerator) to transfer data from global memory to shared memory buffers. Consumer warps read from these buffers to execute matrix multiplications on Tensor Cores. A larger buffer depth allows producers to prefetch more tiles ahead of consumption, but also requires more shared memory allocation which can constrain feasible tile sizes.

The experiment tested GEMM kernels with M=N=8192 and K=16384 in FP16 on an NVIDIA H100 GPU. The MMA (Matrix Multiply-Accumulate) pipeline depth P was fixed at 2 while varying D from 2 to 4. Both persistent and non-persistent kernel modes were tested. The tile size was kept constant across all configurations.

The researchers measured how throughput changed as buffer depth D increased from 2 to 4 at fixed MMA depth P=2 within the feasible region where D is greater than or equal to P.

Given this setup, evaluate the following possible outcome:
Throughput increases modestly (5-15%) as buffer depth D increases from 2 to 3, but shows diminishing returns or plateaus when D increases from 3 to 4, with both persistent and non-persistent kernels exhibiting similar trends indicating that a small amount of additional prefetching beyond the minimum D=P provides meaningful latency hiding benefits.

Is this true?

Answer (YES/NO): NO